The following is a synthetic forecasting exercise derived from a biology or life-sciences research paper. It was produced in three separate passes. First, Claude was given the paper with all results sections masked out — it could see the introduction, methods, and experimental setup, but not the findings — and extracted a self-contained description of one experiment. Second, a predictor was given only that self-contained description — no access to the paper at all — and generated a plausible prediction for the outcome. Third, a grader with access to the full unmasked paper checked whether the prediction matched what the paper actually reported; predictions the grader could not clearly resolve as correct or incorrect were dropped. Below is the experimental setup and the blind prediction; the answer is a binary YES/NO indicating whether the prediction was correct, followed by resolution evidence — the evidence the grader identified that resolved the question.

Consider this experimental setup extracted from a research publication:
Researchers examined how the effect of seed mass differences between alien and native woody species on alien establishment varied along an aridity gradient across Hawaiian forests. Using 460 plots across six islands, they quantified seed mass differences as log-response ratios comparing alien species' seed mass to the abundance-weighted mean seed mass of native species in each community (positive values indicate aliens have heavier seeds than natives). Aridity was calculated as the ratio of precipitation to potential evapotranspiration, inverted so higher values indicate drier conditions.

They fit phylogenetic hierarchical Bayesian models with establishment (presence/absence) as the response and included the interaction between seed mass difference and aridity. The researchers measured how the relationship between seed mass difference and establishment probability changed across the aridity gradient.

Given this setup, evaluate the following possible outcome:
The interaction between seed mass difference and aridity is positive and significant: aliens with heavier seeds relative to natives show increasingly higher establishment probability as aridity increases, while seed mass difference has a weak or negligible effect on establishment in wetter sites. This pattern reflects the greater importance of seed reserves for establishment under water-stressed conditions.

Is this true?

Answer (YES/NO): NO